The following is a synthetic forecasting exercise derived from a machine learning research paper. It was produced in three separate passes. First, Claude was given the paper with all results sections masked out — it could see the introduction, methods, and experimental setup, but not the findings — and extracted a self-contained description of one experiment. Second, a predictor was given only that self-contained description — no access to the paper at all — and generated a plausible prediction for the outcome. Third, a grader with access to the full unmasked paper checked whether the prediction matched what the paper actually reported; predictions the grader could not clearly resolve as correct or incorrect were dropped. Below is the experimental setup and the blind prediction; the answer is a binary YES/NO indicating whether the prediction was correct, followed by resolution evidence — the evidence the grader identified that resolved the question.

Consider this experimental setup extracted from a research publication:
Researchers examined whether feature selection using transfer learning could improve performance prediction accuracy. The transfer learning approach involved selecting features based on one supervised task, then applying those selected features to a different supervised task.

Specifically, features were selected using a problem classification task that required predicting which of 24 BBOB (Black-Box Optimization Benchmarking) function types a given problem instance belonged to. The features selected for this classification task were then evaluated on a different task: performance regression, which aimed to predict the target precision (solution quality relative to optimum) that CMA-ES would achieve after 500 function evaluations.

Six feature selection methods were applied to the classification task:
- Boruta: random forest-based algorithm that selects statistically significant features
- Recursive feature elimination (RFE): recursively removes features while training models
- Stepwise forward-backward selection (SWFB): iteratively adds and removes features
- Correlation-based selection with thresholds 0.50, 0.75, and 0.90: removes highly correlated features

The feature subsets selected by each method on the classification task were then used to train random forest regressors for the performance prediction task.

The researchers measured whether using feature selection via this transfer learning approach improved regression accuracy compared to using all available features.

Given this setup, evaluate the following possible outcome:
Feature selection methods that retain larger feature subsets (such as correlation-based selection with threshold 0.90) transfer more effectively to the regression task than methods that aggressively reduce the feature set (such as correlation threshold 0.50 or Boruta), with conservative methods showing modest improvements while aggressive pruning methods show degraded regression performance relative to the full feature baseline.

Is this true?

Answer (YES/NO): NO